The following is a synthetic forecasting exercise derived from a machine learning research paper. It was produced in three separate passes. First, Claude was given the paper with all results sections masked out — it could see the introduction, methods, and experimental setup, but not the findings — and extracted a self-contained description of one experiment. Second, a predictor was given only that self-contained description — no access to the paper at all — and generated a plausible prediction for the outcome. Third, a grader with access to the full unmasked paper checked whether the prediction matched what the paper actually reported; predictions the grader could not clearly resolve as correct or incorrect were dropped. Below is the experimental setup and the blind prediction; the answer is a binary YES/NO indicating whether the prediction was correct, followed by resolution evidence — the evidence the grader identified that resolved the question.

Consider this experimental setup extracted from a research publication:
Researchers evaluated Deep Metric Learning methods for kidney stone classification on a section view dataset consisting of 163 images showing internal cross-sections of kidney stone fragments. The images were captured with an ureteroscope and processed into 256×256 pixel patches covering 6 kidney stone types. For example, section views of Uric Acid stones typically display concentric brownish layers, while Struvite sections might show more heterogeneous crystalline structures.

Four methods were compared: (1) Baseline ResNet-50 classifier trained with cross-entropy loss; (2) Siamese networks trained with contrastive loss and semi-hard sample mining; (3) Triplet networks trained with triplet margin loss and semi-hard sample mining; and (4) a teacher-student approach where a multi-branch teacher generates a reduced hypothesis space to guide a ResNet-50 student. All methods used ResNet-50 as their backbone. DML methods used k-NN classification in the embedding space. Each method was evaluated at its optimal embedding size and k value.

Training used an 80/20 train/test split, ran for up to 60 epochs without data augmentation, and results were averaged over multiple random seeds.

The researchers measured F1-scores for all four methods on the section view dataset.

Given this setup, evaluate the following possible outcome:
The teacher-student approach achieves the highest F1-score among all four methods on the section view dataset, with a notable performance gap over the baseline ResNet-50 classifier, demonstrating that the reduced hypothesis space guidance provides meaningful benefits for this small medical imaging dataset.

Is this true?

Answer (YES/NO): NO